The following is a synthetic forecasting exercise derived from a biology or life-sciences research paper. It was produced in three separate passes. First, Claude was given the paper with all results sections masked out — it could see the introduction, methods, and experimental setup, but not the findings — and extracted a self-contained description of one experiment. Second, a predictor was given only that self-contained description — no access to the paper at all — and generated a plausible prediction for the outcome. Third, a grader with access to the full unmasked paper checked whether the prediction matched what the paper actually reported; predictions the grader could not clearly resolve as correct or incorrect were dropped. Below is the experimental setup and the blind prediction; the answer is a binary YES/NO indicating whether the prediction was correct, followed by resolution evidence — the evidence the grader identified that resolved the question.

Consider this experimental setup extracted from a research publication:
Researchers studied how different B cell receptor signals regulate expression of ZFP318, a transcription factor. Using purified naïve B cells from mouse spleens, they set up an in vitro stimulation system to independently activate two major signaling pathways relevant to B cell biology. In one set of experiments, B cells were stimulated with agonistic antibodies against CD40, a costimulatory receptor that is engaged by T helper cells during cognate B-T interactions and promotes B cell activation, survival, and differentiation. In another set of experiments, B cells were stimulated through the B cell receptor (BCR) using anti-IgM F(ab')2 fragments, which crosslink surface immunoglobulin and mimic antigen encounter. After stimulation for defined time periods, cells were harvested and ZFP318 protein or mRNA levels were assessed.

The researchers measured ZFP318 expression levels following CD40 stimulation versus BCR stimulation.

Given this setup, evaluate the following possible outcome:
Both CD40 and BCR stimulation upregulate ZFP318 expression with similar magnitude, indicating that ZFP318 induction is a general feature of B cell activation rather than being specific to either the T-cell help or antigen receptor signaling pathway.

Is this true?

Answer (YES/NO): NO